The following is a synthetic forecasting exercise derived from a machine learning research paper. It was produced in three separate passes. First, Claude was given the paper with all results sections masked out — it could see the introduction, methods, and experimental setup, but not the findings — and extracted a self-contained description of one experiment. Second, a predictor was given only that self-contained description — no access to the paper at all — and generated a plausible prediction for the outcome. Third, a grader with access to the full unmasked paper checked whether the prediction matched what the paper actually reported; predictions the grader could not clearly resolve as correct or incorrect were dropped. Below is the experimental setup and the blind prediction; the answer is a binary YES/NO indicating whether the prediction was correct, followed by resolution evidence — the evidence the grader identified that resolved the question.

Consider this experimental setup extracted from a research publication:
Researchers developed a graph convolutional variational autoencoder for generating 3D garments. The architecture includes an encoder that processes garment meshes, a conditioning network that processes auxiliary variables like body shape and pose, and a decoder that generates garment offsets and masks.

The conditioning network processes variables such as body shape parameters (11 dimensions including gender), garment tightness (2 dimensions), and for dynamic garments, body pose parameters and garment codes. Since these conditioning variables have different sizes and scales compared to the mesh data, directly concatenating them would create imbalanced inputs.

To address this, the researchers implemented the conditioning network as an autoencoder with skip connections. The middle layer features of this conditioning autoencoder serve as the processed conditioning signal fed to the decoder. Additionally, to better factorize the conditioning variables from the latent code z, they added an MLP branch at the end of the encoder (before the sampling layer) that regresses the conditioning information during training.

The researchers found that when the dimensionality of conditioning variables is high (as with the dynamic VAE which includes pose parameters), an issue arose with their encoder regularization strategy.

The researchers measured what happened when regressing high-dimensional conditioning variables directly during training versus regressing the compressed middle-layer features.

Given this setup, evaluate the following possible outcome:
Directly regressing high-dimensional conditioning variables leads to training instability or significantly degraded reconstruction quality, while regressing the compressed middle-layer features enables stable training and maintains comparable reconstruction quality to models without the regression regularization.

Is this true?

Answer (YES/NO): YES